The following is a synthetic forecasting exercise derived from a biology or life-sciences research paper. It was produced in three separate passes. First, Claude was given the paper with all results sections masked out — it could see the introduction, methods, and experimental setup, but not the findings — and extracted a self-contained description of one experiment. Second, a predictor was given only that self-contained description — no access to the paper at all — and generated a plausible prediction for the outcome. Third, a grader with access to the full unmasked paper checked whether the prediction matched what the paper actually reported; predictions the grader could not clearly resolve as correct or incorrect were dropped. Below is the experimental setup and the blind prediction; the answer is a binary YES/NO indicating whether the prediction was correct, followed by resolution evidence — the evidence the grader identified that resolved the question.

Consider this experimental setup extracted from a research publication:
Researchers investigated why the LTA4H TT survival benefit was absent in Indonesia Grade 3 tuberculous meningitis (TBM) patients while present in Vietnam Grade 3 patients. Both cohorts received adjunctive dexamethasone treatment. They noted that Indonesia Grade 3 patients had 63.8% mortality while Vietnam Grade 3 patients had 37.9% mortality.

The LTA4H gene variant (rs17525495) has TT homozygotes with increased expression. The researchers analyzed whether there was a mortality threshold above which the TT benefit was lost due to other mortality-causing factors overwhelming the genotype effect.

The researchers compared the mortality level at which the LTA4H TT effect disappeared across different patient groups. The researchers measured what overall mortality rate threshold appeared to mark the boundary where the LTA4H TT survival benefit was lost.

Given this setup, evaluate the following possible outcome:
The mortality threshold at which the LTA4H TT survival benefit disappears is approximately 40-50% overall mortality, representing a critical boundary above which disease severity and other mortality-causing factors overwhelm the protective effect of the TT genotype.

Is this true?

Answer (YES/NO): NO